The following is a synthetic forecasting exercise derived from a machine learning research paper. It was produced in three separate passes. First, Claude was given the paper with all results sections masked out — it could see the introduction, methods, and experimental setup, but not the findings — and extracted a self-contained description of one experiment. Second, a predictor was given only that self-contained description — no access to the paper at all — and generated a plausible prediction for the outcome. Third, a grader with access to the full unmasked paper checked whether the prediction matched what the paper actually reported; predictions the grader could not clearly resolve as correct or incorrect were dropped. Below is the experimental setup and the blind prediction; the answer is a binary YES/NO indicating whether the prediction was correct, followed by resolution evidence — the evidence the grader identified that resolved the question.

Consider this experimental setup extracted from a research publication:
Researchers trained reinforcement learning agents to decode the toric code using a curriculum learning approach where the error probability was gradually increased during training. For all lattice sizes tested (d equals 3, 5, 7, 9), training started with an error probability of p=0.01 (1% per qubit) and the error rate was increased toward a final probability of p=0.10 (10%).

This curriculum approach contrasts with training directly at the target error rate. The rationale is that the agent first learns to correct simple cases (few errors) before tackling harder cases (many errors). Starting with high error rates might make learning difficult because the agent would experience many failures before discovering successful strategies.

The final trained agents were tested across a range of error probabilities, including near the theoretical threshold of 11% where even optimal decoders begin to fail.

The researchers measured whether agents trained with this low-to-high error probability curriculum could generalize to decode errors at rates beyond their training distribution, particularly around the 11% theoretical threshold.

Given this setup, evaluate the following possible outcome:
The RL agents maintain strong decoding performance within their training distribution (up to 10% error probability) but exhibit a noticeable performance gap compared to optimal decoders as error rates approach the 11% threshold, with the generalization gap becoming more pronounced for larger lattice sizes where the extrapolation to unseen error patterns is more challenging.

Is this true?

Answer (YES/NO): NO